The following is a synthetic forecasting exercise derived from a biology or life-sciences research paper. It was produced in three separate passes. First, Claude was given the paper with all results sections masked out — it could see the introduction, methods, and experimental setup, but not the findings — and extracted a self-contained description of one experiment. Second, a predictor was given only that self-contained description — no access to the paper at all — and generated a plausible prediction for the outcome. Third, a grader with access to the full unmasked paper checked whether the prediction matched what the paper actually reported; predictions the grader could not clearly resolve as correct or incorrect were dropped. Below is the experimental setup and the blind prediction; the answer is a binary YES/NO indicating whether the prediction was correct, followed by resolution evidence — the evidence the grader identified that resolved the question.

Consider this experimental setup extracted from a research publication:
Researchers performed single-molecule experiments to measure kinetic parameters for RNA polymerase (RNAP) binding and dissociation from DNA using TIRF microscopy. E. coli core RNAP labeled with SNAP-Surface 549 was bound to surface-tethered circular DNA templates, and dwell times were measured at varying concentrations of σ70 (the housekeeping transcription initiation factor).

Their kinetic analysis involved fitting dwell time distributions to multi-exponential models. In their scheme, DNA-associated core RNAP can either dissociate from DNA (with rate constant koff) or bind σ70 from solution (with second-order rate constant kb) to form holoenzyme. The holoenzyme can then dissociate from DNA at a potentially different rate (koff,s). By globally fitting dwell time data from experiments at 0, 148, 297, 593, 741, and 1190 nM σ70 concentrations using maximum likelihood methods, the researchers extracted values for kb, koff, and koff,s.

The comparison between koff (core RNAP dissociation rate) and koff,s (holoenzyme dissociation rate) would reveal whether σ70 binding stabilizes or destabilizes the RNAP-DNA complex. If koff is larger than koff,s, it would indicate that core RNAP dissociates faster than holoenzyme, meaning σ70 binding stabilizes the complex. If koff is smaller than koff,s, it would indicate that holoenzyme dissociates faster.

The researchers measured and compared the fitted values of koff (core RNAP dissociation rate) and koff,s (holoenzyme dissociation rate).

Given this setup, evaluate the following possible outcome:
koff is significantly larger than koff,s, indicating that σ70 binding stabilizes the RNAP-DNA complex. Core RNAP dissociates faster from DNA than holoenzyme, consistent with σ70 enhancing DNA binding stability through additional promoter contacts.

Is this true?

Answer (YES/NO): NO